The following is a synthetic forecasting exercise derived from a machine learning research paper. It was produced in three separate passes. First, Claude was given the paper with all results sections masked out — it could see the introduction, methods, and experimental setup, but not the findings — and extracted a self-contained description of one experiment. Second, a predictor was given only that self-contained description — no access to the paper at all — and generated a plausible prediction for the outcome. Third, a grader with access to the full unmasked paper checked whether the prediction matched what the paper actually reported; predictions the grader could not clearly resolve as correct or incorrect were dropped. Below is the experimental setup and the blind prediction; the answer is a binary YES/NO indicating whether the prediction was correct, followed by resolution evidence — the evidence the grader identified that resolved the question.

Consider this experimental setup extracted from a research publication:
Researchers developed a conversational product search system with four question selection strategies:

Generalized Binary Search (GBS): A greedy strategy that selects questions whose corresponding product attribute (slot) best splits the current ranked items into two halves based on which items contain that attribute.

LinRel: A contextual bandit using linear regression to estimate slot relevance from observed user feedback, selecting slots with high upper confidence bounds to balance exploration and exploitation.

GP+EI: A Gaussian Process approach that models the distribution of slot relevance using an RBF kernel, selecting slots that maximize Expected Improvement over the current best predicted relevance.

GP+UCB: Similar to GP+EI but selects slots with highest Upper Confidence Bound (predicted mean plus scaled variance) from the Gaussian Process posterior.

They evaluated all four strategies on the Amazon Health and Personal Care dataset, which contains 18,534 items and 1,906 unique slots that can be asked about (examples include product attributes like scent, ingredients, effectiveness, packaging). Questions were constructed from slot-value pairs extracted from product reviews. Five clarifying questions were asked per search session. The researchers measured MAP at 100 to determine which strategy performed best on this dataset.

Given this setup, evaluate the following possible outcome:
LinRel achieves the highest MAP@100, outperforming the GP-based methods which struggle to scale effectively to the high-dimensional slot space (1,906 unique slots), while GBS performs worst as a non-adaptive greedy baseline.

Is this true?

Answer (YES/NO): NO